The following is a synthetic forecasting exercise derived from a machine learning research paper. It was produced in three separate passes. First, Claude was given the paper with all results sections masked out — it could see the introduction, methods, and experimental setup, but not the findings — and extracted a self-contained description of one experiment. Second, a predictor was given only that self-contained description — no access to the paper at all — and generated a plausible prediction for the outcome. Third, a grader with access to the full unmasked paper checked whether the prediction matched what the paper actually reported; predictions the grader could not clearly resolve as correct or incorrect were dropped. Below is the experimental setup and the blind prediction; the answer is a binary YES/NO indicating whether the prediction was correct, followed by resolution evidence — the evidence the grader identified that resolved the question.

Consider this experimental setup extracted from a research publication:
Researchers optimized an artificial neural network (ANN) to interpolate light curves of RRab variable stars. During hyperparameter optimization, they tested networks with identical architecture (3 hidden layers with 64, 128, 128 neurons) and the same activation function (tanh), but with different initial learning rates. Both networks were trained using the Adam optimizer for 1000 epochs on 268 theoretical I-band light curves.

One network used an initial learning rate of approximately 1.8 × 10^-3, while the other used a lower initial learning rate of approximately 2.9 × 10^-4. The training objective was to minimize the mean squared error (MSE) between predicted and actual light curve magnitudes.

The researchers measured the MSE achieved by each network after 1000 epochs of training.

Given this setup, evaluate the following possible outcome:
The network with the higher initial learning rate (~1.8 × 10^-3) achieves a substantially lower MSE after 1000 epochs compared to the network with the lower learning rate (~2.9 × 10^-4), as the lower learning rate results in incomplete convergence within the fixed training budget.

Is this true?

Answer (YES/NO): YES